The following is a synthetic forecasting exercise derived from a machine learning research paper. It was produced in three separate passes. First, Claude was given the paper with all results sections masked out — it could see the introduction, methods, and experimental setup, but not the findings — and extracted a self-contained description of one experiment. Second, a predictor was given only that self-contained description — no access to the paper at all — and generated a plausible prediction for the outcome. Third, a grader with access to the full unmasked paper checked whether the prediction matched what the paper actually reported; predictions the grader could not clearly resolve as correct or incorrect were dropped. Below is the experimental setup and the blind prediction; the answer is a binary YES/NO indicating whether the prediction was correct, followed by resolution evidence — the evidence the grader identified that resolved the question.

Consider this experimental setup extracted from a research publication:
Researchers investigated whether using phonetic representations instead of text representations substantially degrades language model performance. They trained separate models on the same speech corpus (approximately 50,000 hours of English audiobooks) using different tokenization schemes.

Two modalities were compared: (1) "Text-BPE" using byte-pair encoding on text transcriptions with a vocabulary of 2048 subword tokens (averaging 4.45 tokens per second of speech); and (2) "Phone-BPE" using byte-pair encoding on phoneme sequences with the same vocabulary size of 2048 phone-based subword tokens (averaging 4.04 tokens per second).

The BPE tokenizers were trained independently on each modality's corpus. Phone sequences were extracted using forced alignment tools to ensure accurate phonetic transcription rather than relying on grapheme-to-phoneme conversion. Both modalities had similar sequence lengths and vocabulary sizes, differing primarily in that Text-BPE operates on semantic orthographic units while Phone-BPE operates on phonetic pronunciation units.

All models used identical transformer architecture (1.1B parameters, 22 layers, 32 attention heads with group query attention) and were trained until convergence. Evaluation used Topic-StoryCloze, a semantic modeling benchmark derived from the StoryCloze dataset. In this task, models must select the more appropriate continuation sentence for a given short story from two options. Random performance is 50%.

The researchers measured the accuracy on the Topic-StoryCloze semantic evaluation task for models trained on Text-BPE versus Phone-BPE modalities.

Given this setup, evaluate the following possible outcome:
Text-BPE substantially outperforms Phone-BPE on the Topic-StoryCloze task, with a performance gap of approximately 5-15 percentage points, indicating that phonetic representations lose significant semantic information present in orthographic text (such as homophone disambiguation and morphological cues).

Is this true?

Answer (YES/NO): NO